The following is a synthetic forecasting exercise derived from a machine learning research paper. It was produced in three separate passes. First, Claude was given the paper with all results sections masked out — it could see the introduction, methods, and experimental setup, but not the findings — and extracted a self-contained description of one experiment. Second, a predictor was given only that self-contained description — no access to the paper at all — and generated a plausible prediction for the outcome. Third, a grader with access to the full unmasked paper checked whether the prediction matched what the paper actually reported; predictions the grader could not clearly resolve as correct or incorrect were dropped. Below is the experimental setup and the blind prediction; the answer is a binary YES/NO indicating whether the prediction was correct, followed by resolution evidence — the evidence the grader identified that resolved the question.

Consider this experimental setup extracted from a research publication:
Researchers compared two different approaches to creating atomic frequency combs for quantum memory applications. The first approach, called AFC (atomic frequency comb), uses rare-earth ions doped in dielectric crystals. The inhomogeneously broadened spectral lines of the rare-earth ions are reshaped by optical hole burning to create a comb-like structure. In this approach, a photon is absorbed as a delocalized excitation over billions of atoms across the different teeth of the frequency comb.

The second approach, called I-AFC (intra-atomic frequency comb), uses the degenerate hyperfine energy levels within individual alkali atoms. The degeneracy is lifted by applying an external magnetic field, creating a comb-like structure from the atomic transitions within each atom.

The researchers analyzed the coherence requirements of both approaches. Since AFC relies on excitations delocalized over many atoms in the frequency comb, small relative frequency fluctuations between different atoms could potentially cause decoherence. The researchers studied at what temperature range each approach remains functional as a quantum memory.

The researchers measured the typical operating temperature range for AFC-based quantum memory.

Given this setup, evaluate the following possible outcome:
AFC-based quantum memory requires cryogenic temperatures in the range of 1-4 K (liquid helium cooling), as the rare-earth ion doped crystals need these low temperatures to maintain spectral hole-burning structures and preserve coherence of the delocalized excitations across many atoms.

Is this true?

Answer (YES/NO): YES